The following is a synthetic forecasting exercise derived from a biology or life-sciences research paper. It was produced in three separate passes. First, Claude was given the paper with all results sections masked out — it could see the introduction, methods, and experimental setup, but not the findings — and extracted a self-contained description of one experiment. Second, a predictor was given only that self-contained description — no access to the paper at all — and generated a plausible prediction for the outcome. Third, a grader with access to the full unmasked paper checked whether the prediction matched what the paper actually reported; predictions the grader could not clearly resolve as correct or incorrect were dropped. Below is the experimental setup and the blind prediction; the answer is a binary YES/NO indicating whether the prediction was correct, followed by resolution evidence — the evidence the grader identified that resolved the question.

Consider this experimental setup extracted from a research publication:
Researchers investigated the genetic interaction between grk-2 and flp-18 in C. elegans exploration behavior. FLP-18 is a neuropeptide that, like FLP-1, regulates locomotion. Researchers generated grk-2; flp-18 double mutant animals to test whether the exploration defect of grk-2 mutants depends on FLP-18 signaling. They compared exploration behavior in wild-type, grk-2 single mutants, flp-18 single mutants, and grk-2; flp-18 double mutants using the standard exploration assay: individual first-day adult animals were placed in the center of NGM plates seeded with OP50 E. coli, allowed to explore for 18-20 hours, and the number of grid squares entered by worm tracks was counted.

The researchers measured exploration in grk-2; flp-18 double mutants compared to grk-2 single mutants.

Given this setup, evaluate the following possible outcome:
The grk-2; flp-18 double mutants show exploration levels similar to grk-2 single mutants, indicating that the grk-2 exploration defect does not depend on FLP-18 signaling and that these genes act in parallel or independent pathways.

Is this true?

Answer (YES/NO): NO